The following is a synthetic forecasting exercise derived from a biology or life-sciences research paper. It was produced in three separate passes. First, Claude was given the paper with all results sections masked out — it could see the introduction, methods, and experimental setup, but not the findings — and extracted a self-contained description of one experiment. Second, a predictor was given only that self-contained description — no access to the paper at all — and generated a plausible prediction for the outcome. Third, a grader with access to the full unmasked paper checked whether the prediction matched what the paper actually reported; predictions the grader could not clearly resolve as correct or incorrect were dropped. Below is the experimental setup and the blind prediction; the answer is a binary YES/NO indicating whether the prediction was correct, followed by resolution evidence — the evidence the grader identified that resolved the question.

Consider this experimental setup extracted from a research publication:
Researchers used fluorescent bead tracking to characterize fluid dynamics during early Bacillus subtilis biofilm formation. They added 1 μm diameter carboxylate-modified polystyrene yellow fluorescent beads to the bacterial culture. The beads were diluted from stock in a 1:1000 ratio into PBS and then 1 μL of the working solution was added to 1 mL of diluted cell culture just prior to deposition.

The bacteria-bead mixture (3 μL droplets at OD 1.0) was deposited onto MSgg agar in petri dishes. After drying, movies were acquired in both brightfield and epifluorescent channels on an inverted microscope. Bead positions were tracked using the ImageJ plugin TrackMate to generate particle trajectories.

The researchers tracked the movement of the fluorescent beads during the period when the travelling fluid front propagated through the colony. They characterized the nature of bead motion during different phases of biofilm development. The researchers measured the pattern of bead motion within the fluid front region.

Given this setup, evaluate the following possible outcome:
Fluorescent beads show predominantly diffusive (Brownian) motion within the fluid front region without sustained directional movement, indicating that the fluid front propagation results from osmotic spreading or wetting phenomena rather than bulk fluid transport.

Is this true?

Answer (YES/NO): NO